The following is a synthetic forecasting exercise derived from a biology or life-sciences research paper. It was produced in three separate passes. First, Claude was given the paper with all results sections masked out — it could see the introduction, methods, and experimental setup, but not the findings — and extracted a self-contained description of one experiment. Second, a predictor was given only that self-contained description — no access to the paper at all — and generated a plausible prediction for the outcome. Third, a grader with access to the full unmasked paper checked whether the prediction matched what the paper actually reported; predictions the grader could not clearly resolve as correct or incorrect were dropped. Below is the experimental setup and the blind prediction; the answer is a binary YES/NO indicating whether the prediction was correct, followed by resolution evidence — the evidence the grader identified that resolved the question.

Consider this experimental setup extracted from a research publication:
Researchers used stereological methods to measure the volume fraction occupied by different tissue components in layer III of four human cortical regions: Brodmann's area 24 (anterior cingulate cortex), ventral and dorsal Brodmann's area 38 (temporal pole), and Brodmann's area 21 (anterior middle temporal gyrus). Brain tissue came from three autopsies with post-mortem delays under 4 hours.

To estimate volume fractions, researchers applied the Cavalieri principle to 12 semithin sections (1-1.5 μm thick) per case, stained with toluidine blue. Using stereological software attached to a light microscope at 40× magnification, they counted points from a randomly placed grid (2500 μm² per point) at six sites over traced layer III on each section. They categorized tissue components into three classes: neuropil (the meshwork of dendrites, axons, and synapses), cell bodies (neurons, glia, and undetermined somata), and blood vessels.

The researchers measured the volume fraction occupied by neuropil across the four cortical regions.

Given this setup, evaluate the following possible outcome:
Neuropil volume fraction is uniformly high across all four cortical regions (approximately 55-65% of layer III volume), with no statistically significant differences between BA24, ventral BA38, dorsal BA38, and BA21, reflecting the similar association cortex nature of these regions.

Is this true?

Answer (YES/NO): NO